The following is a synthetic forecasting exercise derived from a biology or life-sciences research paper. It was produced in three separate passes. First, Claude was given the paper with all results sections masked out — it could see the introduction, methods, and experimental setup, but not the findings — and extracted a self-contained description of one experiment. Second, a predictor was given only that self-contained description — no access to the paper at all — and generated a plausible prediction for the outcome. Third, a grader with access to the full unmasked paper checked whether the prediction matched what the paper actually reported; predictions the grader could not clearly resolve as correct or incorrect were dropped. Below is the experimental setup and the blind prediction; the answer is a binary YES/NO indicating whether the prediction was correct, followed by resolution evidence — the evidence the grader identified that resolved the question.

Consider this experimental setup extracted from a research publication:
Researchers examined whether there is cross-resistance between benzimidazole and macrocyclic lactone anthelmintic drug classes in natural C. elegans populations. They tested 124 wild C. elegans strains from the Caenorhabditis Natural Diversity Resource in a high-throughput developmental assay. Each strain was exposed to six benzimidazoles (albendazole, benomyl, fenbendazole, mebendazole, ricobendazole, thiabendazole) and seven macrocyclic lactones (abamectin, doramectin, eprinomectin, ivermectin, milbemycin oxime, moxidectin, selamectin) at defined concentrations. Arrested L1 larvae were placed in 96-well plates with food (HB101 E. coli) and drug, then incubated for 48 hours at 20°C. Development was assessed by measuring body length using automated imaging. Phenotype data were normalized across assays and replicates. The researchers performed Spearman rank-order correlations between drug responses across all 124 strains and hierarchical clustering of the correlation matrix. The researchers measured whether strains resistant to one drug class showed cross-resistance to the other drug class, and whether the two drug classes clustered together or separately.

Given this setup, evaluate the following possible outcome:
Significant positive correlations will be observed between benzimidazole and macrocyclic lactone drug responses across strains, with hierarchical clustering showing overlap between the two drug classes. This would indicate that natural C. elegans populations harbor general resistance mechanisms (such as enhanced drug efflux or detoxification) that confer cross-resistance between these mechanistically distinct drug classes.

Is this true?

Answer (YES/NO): NO